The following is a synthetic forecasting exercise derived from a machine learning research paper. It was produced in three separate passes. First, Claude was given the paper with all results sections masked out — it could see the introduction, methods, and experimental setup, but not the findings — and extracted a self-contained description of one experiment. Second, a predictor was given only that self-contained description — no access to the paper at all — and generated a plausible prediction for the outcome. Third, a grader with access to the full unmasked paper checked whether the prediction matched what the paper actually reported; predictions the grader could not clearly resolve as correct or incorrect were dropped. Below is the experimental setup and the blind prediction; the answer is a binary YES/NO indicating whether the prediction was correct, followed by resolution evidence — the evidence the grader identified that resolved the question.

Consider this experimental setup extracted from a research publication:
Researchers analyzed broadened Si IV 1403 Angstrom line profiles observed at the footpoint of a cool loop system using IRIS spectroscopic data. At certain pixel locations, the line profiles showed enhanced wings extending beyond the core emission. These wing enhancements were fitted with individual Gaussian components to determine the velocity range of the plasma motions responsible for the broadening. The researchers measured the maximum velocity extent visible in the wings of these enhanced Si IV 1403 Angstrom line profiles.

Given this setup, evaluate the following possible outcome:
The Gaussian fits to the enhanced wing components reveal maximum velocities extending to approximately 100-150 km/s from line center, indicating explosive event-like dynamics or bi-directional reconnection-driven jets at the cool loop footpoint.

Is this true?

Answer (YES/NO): NO